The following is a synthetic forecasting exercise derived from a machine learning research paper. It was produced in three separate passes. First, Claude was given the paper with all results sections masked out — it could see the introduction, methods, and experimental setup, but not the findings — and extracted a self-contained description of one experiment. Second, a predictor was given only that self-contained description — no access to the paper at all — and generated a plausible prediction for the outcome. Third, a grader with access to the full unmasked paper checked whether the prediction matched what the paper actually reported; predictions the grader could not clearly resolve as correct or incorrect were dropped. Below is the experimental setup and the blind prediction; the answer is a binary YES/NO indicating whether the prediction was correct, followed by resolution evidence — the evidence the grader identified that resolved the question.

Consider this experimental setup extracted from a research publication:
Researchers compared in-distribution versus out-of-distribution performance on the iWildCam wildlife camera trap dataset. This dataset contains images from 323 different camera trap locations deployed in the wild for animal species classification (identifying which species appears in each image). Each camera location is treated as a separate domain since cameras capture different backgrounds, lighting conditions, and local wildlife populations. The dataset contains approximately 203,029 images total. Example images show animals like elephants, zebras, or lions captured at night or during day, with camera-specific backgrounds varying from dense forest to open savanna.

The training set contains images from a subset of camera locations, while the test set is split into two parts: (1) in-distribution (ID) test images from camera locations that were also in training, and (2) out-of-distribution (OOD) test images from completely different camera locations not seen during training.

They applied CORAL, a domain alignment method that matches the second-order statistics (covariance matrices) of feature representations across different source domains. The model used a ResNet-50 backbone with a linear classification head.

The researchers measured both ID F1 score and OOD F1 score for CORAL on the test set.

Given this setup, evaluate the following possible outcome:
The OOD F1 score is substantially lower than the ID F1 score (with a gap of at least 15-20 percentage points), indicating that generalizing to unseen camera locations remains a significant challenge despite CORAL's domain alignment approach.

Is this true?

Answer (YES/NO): NO